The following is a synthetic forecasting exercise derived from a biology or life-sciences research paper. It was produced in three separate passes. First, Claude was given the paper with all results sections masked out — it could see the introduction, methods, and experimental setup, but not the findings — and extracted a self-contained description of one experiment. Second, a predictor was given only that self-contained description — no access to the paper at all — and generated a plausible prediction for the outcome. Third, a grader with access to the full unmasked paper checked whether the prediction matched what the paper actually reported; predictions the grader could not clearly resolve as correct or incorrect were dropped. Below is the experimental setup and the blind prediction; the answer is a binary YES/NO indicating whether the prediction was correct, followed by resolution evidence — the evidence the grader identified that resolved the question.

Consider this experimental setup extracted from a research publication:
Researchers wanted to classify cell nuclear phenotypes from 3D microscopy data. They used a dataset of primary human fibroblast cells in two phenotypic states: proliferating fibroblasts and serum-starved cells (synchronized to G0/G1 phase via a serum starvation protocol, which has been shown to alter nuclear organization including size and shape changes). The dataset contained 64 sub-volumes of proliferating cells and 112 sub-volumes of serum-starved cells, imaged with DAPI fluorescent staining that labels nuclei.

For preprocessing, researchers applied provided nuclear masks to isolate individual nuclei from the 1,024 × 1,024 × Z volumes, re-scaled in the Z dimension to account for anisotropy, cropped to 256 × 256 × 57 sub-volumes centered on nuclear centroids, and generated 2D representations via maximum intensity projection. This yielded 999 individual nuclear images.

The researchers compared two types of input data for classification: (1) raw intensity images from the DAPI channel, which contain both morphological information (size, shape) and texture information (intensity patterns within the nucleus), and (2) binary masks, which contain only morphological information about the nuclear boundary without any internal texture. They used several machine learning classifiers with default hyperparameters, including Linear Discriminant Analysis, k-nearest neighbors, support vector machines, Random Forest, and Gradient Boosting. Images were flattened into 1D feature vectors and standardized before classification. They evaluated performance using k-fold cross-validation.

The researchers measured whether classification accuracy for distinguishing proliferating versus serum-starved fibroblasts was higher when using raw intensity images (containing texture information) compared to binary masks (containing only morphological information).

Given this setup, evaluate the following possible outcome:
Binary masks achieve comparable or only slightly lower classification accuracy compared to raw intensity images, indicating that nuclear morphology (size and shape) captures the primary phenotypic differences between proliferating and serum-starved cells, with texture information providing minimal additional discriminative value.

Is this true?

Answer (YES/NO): YES